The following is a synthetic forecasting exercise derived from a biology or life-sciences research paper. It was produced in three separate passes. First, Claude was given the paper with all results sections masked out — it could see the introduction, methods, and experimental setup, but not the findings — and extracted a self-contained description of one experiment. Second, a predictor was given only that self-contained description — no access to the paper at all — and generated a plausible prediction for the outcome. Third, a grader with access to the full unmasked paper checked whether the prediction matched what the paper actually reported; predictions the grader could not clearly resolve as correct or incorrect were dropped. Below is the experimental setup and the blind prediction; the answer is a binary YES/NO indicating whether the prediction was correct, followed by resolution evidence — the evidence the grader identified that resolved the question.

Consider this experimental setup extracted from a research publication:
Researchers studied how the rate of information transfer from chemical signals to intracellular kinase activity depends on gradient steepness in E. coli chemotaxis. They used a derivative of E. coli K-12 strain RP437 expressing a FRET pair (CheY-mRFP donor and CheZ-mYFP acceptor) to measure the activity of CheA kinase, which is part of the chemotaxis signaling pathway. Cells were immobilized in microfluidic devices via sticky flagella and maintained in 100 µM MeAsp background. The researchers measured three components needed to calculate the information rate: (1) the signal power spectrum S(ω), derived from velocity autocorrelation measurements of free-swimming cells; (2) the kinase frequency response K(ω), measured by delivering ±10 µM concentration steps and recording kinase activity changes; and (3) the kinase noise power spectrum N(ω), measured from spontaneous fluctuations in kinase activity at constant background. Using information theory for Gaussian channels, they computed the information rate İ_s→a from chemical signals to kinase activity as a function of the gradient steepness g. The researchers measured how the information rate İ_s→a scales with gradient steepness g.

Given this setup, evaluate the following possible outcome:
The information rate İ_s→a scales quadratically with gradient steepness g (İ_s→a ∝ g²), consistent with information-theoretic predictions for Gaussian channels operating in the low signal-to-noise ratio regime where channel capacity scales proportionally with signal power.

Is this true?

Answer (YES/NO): YES